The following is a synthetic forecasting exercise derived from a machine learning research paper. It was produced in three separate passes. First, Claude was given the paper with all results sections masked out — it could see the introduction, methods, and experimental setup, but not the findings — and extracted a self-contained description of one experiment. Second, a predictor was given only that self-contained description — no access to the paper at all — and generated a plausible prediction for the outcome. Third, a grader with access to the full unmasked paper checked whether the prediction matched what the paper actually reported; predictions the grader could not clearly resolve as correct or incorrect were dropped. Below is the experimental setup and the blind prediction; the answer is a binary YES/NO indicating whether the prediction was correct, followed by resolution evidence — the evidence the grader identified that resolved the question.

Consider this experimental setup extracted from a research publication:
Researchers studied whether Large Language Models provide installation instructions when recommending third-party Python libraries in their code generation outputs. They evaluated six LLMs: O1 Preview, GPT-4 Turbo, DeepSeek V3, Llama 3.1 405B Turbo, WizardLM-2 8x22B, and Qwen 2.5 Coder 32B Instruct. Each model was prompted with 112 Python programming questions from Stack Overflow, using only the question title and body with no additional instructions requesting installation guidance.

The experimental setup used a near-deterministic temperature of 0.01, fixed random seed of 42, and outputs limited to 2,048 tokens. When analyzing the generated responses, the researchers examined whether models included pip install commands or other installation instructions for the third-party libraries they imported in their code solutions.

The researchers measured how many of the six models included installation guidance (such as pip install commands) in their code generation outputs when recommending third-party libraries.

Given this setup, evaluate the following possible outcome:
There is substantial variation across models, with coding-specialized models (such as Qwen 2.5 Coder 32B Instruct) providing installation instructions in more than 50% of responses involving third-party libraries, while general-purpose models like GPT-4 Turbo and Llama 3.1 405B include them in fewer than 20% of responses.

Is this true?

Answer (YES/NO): NO